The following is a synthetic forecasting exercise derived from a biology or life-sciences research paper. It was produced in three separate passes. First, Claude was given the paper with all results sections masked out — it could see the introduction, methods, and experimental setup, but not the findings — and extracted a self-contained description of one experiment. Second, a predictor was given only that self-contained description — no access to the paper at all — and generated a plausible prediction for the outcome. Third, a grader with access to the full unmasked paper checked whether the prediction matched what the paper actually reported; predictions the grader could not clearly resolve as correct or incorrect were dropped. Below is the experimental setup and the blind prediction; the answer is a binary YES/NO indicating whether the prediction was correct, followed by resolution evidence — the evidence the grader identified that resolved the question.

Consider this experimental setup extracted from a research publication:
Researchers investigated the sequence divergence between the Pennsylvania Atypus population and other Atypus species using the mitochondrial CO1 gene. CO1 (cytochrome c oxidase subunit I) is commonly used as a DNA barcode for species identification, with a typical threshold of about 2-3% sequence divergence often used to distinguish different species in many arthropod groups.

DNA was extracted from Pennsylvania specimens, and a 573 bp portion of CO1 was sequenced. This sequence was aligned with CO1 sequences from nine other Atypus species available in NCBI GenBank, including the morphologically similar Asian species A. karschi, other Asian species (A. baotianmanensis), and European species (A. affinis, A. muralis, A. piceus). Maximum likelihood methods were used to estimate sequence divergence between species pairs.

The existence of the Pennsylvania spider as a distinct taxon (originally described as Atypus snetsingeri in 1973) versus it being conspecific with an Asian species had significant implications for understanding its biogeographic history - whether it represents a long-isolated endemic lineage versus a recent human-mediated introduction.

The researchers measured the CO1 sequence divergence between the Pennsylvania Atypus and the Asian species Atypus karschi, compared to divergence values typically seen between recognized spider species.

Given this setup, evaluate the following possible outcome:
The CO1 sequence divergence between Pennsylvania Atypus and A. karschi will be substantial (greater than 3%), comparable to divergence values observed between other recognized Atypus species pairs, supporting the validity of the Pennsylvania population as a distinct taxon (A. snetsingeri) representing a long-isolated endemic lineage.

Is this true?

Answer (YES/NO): NO